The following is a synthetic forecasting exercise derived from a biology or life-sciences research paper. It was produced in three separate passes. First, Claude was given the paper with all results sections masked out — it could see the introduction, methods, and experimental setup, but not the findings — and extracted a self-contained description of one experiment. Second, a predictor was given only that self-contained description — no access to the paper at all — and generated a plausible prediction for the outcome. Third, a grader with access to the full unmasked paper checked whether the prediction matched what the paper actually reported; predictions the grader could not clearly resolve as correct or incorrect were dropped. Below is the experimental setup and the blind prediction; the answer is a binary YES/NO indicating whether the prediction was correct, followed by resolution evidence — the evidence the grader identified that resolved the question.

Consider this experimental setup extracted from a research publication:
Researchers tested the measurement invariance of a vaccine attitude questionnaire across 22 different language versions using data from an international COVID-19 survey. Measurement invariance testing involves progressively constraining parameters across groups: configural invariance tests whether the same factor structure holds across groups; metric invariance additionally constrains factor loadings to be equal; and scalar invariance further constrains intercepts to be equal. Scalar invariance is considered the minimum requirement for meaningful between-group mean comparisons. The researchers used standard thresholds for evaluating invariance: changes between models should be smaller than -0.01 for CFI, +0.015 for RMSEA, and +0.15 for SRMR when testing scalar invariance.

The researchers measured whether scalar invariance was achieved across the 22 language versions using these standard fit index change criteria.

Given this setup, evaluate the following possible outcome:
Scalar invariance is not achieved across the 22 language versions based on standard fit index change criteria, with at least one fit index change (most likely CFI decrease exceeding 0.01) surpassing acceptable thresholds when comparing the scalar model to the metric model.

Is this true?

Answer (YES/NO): NO